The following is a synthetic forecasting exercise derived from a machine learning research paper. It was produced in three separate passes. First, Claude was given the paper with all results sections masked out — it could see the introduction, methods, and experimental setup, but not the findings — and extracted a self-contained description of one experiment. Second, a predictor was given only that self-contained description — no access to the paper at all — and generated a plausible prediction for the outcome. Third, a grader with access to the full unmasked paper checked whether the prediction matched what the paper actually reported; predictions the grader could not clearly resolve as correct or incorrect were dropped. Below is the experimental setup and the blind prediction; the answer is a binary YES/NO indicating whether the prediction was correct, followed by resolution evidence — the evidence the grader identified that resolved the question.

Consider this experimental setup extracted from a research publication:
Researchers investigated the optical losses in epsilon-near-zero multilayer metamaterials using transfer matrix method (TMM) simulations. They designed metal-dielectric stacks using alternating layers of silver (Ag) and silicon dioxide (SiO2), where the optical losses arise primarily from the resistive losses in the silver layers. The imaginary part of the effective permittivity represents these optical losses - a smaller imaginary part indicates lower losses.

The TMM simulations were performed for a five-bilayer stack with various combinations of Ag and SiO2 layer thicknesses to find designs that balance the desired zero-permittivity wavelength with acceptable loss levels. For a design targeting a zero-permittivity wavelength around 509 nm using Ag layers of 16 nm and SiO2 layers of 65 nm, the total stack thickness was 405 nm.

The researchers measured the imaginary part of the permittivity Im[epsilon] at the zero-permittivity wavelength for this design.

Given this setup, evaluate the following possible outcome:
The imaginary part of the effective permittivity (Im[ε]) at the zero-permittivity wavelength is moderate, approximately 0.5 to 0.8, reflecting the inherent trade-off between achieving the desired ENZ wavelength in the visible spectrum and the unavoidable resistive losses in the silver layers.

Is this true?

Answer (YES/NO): NO